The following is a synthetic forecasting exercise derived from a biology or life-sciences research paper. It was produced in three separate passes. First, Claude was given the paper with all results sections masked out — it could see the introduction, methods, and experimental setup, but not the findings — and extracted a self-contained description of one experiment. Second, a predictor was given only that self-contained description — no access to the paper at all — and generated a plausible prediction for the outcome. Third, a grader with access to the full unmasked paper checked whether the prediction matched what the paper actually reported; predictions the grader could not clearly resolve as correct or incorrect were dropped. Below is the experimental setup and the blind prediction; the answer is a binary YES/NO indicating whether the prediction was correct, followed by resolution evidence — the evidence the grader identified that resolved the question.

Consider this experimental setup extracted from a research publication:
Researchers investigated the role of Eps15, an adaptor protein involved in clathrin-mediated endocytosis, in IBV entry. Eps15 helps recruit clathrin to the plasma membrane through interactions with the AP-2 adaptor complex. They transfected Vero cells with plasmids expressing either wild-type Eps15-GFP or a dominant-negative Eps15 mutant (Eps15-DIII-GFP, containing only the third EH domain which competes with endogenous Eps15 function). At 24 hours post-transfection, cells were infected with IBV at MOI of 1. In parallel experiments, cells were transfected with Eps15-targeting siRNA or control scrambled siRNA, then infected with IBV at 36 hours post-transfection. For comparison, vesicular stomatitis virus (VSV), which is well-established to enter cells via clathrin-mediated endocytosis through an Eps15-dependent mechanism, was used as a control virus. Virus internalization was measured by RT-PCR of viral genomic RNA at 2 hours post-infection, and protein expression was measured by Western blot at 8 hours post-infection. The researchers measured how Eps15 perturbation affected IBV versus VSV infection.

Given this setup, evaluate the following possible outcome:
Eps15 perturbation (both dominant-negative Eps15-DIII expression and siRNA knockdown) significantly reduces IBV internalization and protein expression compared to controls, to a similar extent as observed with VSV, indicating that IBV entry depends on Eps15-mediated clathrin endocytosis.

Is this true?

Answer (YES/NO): NO